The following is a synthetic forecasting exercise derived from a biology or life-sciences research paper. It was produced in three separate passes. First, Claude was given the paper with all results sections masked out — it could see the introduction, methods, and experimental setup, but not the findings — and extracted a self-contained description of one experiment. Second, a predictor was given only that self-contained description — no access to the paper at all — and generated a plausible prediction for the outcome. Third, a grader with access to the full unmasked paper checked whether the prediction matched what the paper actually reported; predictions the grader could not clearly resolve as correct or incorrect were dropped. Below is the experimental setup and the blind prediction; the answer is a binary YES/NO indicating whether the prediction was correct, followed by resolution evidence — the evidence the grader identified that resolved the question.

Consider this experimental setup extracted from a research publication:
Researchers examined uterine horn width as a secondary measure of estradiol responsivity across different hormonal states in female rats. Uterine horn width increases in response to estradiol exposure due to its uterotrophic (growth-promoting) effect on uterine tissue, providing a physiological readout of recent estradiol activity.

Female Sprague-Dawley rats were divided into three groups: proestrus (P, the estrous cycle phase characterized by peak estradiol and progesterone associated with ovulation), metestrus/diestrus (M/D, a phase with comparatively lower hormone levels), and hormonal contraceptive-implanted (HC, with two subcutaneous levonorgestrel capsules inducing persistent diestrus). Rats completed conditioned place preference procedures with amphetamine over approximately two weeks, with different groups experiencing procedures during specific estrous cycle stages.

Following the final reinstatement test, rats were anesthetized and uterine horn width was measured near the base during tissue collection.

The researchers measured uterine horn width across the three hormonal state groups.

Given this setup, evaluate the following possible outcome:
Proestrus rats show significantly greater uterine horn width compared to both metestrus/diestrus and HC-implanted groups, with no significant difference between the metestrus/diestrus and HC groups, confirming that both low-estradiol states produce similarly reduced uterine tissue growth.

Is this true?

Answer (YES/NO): YES